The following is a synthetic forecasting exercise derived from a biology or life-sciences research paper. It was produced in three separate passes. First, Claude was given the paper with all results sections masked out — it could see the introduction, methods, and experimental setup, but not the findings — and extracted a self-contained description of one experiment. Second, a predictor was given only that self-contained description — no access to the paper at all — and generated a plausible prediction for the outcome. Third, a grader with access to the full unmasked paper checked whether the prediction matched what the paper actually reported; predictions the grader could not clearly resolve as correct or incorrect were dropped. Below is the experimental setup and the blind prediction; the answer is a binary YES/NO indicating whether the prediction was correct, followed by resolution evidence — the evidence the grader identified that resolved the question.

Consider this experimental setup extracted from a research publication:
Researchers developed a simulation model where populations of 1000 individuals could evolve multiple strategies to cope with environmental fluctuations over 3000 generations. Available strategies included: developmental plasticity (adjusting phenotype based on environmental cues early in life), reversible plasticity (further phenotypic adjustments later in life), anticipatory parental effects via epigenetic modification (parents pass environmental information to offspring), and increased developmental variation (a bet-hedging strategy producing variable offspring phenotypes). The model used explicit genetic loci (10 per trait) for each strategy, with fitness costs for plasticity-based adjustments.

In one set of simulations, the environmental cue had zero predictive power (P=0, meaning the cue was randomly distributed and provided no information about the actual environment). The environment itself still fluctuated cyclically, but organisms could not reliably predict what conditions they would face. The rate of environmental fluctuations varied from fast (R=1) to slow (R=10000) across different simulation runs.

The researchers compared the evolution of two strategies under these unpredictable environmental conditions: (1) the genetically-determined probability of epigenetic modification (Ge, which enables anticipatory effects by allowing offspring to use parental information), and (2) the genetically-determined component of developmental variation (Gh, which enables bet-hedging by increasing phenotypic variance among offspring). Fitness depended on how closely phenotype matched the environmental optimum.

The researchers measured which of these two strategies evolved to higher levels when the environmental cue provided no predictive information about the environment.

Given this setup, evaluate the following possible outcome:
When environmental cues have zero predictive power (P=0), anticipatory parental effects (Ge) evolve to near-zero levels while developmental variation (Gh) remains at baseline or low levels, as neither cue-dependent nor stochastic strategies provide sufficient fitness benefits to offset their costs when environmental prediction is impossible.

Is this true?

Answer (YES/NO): NO